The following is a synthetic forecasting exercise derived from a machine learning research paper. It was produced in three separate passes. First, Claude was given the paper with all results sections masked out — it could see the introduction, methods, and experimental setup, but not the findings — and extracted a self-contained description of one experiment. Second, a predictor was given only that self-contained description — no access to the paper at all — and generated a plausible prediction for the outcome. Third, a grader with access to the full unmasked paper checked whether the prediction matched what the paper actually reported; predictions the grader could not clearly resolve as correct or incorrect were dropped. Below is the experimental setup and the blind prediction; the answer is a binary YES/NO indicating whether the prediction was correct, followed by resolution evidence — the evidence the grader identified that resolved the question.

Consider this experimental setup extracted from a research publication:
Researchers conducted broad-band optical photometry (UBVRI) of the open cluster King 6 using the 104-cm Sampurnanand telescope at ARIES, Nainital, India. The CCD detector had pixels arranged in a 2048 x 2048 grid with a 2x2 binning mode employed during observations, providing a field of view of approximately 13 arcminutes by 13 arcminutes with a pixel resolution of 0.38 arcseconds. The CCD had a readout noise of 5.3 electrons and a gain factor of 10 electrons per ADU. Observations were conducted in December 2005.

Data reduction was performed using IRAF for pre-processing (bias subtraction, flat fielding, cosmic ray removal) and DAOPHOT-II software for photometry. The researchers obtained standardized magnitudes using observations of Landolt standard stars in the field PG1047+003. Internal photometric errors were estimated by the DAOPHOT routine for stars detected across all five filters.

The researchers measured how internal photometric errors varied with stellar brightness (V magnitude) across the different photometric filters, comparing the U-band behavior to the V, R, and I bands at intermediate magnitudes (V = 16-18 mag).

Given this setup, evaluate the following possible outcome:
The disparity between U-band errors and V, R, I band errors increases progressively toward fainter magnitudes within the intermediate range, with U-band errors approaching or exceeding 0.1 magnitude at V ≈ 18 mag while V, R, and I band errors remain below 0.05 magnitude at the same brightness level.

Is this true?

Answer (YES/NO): YES